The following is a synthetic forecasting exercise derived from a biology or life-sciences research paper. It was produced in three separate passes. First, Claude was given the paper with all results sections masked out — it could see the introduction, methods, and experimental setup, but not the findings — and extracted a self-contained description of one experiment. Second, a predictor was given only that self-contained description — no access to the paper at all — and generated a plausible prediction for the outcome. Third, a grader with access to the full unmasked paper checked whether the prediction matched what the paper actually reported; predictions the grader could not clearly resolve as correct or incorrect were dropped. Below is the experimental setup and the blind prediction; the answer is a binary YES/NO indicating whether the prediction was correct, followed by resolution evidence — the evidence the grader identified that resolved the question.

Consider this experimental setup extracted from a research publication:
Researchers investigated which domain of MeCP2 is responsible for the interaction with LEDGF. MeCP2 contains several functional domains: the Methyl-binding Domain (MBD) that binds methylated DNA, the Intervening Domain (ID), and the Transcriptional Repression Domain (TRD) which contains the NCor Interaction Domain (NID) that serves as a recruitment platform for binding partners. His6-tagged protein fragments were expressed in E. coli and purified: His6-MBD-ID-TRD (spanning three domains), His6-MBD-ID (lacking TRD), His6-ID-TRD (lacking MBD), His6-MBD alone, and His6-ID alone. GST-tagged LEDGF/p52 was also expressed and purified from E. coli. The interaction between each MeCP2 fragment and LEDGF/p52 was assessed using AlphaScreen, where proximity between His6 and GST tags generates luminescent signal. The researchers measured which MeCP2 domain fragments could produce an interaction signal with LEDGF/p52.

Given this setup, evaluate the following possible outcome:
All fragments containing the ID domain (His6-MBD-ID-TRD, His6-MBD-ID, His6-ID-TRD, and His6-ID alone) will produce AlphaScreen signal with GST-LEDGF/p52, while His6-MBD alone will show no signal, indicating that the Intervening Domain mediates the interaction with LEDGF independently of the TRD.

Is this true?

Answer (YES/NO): NO